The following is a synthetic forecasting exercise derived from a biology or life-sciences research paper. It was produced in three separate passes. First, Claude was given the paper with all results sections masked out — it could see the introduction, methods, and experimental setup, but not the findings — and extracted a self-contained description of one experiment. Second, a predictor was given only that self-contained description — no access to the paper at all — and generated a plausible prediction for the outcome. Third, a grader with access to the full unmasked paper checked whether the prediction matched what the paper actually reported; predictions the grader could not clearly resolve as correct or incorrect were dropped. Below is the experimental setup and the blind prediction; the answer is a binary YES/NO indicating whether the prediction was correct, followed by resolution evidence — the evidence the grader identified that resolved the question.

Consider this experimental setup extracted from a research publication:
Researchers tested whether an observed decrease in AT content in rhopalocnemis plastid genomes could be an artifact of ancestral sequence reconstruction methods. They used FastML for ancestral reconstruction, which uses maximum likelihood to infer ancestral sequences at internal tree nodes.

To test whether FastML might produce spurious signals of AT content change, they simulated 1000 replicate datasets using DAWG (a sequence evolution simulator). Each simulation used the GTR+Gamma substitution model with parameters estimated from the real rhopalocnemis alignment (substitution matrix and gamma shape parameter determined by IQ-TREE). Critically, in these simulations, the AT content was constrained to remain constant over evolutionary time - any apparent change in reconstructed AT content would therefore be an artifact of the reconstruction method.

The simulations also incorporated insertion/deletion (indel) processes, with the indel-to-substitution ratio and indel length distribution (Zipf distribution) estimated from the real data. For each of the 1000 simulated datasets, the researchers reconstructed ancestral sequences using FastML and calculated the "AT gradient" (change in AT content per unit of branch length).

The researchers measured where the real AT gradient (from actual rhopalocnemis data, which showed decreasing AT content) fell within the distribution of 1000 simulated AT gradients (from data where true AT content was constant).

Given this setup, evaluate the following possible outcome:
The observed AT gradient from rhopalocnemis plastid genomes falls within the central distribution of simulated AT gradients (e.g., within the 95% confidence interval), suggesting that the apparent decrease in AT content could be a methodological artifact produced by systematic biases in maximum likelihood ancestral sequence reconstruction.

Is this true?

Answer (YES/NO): NO